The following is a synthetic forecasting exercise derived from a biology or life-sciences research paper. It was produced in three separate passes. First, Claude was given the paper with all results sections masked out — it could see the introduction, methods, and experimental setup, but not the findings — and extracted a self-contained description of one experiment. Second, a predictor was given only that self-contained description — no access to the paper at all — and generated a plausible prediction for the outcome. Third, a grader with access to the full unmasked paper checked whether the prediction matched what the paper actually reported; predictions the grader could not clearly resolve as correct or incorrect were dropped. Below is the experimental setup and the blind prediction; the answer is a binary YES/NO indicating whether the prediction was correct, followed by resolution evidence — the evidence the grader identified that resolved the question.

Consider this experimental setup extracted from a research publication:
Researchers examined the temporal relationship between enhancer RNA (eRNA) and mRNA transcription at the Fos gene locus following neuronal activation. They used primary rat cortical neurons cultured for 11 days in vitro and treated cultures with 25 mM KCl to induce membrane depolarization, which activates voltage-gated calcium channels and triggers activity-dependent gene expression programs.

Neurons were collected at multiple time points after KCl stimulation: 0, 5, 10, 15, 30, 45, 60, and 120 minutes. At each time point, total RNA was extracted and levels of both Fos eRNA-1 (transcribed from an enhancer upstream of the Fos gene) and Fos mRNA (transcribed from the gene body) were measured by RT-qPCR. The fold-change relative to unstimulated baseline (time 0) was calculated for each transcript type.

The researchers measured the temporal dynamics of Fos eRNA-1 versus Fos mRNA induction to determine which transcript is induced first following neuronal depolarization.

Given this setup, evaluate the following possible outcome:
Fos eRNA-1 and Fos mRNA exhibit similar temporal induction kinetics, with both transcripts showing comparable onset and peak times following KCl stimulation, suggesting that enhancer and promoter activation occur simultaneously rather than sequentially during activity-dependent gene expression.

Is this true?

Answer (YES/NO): NO